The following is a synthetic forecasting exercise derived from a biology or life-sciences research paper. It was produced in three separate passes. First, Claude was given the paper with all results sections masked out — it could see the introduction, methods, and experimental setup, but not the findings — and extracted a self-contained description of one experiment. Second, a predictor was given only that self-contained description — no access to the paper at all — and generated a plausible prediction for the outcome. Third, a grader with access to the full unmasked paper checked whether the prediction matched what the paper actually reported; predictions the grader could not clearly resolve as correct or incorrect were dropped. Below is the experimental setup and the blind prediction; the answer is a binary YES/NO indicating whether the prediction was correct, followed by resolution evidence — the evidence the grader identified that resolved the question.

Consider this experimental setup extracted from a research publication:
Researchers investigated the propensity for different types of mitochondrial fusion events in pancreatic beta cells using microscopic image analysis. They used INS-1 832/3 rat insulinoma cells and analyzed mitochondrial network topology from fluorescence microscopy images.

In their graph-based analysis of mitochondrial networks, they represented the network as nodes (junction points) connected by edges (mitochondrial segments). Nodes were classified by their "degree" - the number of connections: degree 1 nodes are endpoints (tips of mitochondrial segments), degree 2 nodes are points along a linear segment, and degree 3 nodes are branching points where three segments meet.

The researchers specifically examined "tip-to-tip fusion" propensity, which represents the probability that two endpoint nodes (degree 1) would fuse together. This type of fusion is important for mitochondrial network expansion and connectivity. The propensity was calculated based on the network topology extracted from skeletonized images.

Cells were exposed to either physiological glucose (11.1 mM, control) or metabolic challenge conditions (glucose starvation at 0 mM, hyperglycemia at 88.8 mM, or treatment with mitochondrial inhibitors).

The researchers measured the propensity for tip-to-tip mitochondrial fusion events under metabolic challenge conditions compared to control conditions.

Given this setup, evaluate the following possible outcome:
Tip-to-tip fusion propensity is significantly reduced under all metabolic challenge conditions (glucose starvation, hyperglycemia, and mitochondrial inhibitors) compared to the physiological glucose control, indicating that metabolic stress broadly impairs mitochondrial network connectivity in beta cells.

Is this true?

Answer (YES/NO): NO